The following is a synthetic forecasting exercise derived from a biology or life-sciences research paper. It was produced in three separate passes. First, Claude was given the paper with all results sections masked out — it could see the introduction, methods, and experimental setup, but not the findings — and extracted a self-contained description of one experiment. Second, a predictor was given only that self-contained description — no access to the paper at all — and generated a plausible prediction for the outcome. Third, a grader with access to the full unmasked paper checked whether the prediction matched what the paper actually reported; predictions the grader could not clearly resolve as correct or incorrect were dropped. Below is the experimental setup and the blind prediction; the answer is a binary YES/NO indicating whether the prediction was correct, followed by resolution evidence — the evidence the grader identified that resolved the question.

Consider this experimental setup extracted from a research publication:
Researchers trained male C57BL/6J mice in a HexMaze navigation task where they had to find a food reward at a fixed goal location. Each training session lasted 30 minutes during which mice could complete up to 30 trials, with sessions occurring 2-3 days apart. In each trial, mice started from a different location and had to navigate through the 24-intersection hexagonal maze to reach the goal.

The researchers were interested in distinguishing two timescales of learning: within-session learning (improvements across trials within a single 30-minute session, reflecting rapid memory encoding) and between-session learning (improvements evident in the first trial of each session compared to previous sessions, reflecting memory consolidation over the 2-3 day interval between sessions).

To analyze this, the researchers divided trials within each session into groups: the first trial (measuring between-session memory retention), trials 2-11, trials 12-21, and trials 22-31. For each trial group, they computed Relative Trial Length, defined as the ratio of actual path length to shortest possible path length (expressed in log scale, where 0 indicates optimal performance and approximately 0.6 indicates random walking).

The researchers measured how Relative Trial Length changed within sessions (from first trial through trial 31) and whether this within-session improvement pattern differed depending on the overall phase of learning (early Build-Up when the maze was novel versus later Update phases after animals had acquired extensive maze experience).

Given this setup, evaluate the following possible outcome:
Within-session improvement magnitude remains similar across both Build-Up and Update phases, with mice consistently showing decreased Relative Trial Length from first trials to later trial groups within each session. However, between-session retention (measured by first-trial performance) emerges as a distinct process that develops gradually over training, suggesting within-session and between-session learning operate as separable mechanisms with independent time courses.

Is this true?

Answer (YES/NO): NO